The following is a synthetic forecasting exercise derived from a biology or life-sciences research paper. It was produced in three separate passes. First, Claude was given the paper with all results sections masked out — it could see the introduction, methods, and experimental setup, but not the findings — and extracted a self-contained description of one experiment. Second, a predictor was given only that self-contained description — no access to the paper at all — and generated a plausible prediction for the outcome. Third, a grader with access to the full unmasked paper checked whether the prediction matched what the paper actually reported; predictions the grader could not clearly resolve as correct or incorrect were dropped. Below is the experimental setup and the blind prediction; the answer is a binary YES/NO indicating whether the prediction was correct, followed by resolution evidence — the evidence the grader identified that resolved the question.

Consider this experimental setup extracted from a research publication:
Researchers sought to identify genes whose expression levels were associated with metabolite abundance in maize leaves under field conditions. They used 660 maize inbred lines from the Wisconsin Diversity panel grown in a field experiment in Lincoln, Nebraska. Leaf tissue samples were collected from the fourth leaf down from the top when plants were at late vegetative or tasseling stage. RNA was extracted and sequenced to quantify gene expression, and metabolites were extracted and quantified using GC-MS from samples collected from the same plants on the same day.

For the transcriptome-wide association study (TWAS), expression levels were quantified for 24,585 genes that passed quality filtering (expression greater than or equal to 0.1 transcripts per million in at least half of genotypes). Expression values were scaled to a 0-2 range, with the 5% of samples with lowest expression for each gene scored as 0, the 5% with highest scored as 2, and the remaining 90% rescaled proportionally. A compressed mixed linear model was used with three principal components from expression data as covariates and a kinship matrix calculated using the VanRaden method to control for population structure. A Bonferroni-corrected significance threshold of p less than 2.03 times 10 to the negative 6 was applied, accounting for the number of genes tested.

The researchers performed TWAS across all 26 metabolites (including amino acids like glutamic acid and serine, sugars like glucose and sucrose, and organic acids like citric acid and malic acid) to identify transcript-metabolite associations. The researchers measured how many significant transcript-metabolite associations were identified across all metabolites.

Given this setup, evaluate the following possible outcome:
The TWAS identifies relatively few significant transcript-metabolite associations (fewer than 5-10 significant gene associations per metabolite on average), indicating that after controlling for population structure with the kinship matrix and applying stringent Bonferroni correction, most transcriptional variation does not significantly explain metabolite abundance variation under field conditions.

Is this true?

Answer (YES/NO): YES